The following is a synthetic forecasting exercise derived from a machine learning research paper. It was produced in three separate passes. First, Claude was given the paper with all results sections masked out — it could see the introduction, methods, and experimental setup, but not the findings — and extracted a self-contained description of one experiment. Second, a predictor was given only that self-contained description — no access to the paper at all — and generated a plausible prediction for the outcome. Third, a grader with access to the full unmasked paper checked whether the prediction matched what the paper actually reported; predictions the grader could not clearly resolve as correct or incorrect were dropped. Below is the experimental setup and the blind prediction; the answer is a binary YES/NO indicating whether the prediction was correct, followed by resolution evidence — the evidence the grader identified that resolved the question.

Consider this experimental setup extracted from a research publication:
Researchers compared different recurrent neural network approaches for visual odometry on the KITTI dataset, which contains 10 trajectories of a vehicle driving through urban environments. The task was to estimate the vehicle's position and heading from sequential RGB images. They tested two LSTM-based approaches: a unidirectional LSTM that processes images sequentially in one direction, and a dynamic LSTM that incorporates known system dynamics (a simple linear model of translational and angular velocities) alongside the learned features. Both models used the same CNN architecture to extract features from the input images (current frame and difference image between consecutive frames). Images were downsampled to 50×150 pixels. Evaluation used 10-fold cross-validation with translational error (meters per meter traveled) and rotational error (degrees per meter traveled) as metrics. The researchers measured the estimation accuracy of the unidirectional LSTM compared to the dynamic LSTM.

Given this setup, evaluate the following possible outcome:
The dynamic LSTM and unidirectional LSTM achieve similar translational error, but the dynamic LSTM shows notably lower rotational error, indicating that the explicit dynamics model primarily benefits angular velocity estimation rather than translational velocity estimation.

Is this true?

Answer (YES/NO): NO